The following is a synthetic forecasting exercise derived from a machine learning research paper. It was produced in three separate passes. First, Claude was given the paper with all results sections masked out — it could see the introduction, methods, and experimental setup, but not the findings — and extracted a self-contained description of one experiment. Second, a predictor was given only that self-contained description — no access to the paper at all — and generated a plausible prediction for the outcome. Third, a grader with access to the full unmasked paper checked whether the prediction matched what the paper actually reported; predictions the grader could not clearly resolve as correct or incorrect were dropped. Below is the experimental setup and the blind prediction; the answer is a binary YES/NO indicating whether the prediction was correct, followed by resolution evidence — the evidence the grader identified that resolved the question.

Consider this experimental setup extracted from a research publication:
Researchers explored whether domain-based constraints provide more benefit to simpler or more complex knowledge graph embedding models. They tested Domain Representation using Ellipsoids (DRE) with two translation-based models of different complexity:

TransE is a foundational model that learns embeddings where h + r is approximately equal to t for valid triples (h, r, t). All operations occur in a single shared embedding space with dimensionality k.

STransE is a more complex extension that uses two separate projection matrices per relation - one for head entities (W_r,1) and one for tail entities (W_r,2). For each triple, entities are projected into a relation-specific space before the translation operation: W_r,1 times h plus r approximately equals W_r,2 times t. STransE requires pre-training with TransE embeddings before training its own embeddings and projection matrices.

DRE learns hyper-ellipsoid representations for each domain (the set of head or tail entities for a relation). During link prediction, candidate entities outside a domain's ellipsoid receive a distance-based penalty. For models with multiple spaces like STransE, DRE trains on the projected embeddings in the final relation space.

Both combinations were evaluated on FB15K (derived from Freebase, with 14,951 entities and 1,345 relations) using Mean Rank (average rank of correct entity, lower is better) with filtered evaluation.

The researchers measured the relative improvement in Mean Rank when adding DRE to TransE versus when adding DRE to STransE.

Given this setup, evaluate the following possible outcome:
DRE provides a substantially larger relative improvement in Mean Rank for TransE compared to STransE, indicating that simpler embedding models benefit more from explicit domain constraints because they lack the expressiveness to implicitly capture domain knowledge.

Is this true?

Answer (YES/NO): NO